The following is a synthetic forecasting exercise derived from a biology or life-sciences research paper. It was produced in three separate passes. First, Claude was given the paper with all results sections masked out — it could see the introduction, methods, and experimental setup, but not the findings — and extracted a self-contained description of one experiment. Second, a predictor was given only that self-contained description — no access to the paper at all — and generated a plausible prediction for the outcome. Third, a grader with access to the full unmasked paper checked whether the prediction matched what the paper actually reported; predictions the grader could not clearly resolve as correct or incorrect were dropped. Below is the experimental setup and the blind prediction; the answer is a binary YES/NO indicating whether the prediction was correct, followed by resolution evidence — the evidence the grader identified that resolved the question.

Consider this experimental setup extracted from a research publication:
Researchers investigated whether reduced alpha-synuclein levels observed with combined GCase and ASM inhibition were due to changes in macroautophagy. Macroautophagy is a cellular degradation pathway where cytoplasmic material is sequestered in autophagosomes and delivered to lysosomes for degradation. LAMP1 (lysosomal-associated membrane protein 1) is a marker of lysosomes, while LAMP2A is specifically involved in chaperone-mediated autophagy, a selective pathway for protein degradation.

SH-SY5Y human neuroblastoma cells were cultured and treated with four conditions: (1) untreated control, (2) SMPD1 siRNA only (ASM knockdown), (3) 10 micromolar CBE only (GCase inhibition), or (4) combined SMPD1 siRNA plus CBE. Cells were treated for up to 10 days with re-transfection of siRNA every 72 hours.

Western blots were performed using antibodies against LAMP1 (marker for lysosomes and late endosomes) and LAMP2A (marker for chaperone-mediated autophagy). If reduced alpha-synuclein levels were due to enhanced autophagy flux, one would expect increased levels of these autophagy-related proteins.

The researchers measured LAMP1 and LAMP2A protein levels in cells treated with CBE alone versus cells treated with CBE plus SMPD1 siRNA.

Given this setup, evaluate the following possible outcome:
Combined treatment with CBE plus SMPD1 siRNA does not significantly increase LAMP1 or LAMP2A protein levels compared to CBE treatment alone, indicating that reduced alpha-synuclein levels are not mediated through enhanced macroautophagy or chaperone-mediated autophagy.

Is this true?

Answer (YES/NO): YES